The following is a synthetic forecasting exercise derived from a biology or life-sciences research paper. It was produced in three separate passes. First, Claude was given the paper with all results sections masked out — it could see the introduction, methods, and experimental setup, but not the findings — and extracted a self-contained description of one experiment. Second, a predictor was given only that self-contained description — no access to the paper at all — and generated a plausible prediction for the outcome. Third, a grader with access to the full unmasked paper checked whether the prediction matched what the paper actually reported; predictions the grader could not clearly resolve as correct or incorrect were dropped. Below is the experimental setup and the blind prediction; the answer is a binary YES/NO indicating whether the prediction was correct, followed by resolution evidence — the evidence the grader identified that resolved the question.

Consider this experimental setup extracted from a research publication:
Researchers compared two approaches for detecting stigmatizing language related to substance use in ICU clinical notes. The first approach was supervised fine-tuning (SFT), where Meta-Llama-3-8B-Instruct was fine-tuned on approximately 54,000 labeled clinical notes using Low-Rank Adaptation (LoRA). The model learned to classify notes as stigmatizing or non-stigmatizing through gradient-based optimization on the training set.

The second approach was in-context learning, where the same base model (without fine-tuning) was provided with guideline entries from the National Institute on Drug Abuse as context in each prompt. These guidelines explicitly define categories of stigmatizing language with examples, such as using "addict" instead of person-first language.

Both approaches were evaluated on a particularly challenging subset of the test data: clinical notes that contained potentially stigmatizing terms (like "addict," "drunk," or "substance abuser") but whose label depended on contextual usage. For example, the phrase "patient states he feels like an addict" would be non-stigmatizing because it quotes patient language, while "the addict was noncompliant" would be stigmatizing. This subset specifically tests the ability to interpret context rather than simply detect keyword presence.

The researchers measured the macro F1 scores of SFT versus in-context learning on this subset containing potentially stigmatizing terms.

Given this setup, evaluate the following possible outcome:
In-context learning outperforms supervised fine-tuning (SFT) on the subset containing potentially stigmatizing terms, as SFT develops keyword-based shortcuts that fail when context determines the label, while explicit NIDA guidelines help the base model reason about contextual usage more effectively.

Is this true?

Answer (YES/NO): NO